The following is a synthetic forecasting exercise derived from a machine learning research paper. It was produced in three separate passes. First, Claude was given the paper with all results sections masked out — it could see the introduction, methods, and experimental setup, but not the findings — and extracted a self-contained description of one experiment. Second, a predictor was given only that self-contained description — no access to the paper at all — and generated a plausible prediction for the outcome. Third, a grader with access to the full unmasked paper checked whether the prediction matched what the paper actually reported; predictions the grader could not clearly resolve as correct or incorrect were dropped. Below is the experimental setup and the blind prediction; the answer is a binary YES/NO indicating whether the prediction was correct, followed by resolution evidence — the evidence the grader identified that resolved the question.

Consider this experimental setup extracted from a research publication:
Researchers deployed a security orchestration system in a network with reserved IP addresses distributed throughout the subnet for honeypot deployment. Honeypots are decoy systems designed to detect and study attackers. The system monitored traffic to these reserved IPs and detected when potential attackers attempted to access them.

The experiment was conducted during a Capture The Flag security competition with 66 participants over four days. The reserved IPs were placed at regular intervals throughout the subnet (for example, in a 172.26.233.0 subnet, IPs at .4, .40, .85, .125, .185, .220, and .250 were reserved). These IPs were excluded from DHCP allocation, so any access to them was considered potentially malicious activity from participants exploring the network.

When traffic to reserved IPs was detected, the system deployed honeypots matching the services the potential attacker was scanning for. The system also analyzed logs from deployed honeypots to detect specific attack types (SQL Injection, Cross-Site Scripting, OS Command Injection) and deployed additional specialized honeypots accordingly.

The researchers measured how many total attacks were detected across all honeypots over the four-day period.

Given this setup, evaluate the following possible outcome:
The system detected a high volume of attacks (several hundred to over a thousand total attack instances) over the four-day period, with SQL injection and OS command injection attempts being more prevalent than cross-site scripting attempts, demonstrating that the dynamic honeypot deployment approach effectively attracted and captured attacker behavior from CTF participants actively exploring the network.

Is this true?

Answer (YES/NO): NO